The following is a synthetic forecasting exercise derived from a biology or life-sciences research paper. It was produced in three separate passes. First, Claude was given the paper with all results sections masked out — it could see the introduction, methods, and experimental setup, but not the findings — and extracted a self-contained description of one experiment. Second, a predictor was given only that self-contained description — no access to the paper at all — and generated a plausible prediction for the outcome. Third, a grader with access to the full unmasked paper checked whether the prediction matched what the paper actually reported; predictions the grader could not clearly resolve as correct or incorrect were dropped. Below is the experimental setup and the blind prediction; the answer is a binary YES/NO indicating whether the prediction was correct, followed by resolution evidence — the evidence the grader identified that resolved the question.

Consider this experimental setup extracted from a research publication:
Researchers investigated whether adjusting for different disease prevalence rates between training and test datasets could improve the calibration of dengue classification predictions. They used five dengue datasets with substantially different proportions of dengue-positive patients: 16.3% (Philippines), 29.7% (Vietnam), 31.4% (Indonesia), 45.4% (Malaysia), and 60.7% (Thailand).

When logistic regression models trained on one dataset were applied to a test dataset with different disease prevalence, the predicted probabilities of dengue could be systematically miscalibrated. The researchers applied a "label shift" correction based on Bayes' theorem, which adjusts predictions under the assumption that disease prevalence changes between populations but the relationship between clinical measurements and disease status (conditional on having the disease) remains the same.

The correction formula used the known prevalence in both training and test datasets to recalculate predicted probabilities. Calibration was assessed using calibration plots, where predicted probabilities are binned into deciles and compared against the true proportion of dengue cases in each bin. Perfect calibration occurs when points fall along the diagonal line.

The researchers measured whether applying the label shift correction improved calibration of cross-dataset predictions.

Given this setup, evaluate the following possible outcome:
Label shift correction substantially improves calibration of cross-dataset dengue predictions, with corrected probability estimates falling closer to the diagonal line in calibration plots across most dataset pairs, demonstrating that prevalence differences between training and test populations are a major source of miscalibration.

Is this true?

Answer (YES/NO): YES